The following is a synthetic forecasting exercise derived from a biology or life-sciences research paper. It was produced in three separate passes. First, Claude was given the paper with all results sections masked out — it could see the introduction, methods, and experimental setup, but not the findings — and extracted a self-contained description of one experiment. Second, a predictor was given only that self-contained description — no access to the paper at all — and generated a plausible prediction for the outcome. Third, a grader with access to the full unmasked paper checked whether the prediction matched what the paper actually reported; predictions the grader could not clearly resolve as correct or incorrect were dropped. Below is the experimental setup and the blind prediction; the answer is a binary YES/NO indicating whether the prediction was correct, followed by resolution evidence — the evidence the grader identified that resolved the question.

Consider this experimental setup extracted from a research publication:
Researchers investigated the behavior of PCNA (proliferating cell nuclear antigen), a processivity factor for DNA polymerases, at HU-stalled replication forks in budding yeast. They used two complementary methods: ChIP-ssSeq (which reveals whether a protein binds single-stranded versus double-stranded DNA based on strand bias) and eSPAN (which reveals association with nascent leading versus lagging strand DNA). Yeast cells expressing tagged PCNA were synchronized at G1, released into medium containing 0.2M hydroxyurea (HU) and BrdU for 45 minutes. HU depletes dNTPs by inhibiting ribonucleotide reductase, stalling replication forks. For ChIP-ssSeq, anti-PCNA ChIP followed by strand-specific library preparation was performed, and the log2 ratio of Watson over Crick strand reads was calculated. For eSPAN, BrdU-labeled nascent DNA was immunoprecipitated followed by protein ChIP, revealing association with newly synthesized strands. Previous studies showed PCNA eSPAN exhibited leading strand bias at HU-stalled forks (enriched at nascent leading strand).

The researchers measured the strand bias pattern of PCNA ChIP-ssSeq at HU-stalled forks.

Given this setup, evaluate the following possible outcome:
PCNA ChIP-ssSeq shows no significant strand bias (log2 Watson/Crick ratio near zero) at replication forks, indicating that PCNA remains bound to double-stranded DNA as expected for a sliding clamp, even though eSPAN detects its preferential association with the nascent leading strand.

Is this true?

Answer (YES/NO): YES